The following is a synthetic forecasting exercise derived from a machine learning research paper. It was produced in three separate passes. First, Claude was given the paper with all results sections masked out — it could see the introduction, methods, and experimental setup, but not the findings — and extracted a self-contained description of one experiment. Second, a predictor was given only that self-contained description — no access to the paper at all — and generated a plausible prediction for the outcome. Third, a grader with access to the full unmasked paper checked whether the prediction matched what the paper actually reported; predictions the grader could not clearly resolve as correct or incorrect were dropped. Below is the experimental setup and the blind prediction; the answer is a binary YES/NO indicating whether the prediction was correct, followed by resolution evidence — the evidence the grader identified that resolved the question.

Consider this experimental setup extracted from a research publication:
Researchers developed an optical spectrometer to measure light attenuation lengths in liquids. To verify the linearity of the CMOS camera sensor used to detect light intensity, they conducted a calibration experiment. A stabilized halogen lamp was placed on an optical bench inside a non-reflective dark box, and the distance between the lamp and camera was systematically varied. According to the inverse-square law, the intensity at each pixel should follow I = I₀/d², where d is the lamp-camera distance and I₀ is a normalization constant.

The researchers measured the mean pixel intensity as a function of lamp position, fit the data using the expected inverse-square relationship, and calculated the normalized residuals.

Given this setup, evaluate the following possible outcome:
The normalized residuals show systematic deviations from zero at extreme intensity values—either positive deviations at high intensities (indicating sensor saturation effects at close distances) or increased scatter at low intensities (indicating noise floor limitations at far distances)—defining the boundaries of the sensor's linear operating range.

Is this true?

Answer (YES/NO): NO